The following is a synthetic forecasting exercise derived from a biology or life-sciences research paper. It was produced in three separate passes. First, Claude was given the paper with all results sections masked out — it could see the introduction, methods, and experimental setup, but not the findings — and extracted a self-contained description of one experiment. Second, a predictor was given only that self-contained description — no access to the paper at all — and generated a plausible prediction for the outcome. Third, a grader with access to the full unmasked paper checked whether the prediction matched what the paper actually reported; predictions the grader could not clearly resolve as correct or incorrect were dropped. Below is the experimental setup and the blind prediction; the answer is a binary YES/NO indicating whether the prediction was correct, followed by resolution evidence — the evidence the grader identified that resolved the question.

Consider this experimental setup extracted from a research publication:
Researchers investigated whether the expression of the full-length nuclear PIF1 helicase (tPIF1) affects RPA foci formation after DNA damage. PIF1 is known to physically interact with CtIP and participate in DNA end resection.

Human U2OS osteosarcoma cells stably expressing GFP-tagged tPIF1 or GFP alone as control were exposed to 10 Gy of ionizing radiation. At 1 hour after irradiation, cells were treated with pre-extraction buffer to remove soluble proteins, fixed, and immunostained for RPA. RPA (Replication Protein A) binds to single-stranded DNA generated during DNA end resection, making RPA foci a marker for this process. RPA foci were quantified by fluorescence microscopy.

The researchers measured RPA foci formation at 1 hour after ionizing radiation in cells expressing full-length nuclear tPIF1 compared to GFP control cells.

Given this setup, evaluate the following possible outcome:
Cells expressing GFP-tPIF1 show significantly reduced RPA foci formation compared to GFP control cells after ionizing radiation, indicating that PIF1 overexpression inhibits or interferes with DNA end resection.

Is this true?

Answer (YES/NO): NO